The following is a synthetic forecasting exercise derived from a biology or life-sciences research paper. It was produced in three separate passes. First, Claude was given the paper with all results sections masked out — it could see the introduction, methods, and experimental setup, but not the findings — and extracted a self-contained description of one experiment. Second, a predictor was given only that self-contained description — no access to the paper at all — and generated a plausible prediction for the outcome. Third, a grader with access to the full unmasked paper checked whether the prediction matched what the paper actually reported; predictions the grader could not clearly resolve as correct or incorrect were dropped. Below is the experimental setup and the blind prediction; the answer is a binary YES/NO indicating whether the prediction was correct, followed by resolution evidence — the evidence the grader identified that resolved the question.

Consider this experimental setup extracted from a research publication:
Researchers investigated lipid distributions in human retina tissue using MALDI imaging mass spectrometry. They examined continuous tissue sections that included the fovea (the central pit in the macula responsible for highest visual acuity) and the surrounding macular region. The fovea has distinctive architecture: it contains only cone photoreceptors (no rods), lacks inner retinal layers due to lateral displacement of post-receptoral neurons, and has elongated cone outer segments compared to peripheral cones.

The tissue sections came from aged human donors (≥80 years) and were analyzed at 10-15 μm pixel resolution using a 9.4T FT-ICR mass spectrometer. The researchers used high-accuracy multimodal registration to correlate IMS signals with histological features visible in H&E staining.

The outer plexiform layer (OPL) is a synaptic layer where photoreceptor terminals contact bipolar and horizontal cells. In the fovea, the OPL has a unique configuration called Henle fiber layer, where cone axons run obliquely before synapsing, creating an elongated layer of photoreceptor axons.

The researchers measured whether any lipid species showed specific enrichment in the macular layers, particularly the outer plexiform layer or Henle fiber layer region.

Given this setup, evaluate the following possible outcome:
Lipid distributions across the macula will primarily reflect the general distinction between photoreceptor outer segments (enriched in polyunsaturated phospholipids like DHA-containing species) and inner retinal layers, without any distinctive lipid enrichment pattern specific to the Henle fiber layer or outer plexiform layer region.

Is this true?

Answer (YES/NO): NO